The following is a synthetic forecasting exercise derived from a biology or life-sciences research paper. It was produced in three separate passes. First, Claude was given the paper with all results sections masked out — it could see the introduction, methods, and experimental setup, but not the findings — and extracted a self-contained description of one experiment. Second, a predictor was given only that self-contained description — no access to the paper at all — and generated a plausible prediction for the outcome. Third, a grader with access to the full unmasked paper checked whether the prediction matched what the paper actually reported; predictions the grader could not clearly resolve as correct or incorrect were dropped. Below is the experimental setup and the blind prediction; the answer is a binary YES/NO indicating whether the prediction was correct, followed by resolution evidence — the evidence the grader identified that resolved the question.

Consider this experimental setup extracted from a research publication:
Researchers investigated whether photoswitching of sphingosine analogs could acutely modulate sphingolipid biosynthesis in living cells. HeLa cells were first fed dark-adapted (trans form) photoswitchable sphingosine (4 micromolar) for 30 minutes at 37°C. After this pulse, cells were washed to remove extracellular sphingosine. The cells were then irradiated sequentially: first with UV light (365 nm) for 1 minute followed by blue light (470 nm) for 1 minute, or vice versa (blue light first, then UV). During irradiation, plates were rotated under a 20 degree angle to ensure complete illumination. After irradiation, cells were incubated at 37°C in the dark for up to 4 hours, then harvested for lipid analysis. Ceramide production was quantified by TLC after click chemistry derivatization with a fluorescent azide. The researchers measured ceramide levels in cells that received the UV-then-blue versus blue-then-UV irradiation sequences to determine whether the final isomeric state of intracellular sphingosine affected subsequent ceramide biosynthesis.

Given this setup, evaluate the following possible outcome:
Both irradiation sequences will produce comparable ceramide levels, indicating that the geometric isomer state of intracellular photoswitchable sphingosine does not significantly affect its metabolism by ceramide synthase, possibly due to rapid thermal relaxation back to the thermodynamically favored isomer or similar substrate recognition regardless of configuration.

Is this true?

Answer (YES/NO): NO